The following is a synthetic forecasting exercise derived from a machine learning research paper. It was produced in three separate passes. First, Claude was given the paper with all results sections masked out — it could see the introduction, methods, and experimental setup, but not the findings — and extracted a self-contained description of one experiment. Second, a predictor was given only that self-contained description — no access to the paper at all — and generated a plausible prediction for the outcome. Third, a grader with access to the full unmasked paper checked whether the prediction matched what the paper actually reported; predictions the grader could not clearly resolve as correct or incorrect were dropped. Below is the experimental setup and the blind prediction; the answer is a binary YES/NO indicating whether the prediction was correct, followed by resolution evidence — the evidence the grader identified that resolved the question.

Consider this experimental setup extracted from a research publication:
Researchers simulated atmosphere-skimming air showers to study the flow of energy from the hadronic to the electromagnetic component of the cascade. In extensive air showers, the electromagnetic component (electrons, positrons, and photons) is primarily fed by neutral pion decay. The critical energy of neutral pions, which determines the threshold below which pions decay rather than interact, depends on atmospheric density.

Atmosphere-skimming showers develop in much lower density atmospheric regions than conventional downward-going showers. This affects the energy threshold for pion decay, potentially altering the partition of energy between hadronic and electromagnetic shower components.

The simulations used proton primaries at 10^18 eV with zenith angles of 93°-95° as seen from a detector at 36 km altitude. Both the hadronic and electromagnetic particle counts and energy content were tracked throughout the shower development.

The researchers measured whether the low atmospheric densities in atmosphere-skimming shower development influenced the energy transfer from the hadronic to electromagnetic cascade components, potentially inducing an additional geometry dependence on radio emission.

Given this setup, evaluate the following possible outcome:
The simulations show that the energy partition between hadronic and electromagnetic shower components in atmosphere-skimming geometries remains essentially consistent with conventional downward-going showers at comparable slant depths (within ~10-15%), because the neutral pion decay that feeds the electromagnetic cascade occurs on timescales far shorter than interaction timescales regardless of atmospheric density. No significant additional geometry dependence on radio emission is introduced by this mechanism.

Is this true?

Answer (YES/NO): NO